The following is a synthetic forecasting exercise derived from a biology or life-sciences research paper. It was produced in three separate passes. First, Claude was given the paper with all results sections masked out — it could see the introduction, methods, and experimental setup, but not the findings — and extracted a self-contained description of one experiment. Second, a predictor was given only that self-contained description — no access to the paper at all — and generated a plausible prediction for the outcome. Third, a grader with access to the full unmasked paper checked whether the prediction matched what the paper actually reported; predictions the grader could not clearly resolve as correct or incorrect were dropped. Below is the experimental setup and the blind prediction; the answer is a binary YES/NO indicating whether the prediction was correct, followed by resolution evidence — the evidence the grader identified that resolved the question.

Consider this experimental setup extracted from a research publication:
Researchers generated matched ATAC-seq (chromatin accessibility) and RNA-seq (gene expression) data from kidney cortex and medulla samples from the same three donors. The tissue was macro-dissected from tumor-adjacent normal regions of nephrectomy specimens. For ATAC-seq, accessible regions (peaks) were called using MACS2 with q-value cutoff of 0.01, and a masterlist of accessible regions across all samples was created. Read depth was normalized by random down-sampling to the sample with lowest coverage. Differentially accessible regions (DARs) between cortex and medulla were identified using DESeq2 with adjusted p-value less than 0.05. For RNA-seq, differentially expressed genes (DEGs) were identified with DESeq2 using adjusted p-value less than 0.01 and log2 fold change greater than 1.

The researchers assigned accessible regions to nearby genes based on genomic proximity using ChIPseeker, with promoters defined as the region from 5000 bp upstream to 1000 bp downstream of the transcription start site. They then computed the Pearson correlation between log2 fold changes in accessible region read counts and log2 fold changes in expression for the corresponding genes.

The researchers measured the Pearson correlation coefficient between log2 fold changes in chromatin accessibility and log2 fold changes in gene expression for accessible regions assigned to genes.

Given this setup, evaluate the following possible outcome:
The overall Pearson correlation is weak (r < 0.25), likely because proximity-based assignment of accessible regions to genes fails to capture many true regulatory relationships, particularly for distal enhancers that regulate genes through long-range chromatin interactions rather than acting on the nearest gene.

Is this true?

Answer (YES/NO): YES